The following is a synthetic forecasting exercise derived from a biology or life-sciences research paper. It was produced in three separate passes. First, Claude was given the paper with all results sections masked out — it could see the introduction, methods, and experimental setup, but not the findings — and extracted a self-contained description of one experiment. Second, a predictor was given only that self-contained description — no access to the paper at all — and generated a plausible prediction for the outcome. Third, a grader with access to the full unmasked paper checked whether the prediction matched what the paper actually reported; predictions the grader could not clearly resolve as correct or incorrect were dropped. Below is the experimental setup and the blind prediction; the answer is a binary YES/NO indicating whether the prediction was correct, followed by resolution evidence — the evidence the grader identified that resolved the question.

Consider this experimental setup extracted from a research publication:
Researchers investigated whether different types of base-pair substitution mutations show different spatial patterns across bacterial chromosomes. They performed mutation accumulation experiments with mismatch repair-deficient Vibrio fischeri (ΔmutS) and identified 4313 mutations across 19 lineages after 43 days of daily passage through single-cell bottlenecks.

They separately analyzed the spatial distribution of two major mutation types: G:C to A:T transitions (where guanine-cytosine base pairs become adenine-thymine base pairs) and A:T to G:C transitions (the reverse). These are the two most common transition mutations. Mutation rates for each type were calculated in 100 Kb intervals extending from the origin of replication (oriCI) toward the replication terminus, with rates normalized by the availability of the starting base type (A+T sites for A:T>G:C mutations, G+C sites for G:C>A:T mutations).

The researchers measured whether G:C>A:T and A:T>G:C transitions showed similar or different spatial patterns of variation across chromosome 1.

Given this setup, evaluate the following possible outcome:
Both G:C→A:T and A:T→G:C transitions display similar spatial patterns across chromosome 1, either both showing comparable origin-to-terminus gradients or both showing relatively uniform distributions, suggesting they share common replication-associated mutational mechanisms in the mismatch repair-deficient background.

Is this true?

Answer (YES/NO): NO